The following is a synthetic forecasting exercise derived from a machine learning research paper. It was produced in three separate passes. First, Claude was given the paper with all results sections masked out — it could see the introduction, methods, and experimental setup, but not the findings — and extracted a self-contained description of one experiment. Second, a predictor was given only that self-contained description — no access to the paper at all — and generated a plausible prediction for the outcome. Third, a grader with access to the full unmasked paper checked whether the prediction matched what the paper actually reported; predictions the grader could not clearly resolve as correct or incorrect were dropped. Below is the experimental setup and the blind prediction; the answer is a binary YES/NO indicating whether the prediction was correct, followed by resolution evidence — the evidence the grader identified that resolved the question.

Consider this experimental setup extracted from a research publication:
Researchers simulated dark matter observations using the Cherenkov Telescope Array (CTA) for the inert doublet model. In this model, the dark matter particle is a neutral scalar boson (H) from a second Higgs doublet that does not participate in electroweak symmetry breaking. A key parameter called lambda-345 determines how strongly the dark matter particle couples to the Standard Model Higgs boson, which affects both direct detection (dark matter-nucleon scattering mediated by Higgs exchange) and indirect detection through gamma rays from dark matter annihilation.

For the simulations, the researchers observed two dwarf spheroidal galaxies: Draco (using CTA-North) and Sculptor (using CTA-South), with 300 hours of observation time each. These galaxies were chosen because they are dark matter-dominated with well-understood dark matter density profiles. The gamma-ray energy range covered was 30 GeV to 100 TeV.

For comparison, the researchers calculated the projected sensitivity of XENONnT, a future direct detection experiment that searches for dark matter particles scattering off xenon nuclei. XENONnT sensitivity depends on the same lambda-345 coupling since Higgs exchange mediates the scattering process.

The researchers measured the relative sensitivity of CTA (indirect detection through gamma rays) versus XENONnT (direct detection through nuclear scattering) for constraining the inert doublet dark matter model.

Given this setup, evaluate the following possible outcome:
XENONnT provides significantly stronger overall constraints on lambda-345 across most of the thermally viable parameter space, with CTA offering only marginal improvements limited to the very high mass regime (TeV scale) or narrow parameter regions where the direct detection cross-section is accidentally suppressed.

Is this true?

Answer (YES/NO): NO